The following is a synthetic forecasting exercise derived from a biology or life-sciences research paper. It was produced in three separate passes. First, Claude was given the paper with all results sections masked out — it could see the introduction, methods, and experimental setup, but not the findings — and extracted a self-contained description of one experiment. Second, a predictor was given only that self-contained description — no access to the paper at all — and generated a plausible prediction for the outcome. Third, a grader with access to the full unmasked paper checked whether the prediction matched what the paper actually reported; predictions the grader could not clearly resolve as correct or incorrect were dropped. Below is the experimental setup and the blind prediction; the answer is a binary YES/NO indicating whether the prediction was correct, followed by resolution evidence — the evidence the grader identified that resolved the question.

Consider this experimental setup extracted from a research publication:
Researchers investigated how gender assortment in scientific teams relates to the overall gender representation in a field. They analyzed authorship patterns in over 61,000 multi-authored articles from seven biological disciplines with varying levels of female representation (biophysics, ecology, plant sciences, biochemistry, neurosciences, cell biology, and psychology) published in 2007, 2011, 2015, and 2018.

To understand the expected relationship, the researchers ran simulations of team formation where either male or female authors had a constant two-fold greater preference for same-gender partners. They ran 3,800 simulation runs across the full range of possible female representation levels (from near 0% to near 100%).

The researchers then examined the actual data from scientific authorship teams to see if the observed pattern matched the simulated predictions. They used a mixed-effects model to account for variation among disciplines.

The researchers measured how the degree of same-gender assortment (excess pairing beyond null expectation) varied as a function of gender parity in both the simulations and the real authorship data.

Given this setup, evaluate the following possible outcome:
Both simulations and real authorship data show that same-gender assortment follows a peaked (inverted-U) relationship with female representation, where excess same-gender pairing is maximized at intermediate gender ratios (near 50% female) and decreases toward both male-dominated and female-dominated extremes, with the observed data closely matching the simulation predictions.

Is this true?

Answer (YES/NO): YES